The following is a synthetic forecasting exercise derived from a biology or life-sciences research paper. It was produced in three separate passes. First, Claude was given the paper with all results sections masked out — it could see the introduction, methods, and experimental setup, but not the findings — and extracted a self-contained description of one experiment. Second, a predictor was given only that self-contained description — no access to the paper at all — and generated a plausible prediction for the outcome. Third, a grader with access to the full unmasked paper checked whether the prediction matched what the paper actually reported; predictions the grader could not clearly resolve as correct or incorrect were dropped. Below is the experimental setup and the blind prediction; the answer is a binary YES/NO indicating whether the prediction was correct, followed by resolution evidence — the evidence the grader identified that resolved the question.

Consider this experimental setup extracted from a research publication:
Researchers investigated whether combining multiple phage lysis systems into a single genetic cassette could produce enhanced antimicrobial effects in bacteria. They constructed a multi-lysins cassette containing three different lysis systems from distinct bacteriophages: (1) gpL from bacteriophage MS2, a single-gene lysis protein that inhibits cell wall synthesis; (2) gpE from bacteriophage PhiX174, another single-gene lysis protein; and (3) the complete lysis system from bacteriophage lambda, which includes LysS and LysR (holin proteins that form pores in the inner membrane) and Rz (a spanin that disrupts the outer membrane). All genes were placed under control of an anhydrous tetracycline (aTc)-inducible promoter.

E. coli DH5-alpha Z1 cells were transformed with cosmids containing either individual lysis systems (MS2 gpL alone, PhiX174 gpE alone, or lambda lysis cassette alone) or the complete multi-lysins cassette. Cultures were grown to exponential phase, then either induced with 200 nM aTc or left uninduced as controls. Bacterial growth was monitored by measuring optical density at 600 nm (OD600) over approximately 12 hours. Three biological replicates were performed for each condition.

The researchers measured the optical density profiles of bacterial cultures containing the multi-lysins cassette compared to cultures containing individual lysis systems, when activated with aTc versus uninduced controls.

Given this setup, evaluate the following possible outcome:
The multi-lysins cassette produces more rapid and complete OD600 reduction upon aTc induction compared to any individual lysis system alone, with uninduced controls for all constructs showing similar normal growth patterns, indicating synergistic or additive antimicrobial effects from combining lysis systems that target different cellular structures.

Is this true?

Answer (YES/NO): NO